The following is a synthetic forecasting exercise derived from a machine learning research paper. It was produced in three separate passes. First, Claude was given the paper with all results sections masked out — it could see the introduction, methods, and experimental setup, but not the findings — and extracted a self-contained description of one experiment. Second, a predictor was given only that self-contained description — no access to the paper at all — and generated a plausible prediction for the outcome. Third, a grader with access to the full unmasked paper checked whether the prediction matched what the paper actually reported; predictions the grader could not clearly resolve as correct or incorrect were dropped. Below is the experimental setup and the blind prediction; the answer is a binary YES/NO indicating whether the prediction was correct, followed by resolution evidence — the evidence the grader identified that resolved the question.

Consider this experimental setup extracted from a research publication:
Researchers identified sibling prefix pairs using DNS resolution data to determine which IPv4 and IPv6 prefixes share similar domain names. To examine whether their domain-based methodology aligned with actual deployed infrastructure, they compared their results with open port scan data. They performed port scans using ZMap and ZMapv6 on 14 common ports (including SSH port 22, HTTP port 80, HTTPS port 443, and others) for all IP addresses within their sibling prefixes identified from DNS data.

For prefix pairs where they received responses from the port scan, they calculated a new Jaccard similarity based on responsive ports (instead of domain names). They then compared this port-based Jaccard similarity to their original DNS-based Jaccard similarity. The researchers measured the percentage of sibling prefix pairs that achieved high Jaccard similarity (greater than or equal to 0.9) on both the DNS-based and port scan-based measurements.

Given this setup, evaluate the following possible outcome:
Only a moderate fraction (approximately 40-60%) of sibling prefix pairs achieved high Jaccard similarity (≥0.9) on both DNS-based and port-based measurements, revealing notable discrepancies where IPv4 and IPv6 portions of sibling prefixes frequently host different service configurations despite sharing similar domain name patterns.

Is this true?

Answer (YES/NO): NO